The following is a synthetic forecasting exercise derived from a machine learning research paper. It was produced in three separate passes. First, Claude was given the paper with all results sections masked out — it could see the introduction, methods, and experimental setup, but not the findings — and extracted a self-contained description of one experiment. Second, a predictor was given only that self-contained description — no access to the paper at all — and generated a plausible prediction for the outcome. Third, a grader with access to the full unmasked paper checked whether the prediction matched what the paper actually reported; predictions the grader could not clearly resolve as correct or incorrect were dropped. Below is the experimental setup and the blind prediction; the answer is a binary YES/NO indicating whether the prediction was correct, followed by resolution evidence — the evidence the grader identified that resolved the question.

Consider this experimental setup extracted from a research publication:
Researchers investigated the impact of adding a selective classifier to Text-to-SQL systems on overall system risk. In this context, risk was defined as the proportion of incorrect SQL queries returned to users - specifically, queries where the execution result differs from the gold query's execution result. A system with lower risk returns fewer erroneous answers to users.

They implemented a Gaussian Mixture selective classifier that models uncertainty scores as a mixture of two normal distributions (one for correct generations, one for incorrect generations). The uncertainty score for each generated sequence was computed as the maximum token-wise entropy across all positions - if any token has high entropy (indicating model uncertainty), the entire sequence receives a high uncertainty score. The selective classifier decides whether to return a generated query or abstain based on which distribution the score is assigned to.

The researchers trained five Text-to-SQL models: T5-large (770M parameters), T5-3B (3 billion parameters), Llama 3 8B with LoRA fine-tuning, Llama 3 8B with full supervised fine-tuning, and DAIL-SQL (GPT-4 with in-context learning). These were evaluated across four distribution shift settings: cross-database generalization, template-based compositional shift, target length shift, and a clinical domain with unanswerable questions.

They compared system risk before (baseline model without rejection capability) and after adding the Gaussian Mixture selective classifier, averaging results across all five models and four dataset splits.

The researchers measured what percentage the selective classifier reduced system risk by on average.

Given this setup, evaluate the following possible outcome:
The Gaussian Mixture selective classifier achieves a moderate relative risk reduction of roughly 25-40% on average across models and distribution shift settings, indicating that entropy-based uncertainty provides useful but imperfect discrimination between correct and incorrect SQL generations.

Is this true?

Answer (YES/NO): NO